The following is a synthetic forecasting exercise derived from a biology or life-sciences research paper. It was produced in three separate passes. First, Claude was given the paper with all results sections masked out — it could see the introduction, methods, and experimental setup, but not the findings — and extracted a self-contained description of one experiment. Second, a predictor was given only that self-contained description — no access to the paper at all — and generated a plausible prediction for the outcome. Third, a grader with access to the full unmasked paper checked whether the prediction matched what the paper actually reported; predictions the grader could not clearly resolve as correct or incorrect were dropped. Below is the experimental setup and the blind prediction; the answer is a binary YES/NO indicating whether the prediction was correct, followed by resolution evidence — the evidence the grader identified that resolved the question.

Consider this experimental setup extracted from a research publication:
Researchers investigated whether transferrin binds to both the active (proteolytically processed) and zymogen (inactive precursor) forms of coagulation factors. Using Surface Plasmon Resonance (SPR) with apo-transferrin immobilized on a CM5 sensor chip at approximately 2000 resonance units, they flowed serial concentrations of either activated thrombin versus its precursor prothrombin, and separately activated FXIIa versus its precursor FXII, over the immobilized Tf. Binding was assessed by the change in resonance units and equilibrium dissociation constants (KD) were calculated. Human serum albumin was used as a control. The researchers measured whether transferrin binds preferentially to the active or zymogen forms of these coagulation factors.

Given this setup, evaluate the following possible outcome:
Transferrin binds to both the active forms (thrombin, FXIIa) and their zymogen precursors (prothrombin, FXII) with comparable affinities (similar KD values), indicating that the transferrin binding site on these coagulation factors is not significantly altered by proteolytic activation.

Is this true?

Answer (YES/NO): NO